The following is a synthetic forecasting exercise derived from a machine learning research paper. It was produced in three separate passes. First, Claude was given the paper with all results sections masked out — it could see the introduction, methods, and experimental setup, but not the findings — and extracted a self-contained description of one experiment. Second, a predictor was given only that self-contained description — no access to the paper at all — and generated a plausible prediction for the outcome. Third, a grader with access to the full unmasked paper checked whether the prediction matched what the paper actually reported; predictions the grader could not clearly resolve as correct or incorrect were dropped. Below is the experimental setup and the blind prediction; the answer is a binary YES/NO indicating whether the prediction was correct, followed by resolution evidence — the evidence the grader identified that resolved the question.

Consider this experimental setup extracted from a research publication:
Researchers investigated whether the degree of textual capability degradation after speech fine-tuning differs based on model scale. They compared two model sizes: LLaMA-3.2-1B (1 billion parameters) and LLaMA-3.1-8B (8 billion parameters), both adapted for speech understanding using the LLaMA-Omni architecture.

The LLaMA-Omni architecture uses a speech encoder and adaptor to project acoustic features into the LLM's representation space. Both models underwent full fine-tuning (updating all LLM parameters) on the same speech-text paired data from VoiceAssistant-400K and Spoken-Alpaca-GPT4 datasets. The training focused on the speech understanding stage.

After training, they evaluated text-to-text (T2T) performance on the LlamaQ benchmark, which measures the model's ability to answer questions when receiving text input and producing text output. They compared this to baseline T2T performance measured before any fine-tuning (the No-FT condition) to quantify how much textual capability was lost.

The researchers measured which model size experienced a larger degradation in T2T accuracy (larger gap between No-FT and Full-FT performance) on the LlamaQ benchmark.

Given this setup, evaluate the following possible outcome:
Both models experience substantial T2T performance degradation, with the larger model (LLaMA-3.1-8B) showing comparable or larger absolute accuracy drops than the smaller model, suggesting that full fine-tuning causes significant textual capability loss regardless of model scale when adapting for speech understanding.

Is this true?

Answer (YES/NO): NO